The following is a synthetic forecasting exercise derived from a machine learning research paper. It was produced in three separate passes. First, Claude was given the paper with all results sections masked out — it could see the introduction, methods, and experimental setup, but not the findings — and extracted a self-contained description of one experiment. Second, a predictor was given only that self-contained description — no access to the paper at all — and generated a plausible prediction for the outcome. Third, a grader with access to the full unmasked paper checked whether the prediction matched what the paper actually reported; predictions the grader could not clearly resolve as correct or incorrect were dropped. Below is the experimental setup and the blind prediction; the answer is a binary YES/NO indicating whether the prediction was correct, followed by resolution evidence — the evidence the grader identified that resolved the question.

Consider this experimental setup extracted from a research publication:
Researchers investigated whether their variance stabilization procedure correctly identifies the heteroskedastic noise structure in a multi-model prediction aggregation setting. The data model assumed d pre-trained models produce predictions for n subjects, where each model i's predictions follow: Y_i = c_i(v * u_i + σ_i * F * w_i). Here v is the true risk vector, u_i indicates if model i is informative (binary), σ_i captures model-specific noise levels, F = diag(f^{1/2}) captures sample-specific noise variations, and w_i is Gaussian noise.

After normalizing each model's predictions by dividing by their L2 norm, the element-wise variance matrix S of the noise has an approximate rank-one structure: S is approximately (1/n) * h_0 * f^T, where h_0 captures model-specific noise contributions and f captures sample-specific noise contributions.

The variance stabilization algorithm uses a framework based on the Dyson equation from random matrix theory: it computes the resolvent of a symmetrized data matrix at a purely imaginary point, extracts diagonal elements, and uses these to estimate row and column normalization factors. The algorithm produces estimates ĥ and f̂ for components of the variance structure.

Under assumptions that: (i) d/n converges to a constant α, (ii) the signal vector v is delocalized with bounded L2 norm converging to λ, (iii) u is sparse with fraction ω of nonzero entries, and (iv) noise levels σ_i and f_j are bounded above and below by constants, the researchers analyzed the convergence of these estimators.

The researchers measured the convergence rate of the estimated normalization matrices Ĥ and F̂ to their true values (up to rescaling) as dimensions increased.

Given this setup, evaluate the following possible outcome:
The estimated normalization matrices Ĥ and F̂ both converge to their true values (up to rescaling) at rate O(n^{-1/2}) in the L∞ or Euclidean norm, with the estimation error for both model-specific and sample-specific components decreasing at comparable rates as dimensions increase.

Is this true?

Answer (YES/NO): NO